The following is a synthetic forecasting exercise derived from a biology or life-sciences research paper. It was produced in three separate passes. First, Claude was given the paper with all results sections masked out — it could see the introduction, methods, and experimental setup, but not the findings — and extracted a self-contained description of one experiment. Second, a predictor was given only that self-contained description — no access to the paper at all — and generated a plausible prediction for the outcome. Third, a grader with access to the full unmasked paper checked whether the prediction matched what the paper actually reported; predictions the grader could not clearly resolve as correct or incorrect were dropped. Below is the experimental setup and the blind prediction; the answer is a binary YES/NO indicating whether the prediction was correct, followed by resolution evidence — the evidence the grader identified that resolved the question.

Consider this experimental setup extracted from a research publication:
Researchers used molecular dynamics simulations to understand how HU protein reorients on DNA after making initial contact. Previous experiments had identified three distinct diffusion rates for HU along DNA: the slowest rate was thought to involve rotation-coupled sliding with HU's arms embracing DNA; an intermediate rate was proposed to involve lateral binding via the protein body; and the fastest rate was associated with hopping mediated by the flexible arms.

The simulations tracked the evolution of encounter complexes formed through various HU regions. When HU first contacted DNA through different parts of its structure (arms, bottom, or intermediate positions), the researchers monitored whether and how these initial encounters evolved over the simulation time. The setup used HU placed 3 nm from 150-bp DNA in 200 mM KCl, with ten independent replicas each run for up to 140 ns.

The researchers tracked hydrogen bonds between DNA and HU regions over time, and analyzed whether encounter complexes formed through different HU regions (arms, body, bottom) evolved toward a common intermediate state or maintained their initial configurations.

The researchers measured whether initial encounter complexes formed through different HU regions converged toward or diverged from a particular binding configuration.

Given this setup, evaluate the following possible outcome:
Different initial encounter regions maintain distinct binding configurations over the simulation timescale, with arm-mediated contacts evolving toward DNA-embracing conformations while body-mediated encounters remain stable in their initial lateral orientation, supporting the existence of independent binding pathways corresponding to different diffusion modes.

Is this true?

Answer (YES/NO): NO